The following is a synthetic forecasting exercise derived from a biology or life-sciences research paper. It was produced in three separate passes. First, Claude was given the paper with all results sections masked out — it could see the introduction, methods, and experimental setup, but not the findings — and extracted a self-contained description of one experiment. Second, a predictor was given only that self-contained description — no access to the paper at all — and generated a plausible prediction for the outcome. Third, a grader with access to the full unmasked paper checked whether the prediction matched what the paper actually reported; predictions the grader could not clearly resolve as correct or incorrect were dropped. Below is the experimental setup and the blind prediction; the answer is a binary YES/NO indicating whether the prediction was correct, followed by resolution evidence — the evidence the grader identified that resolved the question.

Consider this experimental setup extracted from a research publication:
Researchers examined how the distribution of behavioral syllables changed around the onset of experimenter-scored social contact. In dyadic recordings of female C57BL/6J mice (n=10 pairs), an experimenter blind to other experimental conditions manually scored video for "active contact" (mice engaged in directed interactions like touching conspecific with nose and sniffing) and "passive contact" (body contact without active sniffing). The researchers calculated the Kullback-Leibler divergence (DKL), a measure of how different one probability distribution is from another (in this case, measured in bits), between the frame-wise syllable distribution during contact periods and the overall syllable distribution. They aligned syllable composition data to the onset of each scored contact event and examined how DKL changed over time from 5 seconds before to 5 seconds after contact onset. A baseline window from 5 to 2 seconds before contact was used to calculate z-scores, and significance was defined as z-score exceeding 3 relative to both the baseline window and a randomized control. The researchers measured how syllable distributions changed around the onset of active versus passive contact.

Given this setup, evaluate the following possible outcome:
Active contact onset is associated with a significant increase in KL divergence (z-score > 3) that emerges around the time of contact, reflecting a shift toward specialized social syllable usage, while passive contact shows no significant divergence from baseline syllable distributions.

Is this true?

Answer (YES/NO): NO